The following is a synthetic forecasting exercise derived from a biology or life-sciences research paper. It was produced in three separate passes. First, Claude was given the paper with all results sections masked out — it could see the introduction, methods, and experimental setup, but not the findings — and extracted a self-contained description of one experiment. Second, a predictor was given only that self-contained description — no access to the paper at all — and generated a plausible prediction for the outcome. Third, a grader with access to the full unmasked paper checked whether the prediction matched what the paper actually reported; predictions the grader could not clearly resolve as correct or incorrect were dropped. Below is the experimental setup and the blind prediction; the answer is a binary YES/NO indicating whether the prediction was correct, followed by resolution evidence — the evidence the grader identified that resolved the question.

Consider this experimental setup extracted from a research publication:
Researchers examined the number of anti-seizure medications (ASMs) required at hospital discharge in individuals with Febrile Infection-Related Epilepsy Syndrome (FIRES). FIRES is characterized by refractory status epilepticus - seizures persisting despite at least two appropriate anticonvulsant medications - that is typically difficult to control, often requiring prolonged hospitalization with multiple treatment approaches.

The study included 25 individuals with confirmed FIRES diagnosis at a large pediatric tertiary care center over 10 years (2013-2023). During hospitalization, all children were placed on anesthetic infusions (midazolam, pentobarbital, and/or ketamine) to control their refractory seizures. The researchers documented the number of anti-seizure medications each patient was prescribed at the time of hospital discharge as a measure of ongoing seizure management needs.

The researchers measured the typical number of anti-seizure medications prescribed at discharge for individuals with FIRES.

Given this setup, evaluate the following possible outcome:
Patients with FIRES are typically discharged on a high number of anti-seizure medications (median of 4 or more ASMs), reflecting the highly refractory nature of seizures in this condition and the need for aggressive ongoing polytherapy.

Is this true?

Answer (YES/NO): NO